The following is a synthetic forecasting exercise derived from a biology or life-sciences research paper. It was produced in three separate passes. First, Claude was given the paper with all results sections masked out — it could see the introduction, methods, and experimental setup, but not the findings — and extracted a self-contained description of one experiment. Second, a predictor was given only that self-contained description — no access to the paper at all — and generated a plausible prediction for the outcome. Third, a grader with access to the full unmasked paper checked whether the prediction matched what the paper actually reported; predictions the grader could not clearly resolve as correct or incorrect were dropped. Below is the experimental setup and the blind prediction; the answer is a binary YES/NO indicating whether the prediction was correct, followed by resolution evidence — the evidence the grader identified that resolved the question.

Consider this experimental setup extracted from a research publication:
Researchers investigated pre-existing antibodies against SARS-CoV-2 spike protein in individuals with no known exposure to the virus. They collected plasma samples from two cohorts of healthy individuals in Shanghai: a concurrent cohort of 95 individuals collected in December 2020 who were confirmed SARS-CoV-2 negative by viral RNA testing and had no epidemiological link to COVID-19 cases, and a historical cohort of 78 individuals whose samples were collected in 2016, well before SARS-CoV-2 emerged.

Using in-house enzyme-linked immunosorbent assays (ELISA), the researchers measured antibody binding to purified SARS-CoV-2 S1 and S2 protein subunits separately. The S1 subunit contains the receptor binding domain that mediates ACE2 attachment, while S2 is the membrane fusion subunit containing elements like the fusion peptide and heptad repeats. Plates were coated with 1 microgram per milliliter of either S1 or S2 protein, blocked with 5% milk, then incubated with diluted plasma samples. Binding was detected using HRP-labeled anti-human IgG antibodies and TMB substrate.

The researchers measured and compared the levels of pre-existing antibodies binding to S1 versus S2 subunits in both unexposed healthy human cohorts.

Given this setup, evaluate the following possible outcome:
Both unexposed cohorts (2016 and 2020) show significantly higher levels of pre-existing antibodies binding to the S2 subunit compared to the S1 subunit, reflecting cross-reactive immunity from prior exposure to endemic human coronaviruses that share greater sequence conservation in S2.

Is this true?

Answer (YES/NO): NO